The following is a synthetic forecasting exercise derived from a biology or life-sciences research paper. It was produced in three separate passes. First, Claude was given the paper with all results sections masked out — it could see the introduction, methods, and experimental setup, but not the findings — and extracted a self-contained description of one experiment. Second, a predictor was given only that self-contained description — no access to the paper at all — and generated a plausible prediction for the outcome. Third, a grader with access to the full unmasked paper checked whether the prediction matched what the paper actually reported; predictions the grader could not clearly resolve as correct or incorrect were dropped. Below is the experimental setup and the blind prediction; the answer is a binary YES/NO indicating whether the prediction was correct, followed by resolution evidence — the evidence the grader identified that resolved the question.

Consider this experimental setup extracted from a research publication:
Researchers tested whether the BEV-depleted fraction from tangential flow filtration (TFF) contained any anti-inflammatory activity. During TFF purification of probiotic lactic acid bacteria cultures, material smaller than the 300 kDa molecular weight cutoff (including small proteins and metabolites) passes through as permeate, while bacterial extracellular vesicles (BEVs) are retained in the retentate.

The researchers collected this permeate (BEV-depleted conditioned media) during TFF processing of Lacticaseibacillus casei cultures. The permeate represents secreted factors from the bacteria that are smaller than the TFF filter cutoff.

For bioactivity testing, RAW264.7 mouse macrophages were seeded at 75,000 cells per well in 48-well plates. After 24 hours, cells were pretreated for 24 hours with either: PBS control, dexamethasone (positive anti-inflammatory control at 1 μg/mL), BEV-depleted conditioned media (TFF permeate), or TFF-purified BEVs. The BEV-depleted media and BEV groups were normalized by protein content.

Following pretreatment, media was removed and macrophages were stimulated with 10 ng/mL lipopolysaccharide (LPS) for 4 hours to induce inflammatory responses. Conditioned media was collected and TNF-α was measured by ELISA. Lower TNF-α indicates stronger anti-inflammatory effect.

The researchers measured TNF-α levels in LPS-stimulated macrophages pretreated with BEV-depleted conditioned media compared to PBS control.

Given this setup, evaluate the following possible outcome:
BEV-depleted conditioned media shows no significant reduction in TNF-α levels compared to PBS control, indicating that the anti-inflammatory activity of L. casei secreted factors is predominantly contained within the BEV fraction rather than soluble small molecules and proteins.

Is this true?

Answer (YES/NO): YES